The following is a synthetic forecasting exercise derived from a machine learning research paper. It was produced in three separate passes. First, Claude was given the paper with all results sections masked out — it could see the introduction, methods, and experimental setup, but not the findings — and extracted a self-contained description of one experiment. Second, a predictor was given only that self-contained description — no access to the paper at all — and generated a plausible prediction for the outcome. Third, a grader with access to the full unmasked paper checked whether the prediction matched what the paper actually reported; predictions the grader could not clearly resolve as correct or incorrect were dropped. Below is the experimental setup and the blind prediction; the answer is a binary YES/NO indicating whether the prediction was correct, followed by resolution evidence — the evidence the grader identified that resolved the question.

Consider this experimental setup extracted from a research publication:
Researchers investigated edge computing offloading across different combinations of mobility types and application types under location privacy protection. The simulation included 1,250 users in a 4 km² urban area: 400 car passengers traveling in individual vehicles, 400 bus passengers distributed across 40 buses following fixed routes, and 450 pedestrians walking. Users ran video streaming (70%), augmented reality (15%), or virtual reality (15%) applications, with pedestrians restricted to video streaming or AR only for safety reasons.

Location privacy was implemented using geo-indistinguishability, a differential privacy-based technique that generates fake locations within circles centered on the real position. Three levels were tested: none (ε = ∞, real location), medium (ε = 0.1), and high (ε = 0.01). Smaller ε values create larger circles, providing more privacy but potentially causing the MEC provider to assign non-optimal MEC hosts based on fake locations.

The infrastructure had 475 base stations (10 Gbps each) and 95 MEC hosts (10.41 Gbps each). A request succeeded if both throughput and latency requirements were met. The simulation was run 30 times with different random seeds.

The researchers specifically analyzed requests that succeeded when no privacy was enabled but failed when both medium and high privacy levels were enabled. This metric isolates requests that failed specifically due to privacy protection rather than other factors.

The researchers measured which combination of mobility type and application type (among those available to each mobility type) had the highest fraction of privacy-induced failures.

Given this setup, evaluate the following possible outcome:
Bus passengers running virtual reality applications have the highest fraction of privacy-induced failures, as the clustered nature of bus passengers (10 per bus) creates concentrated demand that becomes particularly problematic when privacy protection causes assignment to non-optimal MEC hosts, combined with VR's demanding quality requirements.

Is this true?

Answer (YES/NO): NO